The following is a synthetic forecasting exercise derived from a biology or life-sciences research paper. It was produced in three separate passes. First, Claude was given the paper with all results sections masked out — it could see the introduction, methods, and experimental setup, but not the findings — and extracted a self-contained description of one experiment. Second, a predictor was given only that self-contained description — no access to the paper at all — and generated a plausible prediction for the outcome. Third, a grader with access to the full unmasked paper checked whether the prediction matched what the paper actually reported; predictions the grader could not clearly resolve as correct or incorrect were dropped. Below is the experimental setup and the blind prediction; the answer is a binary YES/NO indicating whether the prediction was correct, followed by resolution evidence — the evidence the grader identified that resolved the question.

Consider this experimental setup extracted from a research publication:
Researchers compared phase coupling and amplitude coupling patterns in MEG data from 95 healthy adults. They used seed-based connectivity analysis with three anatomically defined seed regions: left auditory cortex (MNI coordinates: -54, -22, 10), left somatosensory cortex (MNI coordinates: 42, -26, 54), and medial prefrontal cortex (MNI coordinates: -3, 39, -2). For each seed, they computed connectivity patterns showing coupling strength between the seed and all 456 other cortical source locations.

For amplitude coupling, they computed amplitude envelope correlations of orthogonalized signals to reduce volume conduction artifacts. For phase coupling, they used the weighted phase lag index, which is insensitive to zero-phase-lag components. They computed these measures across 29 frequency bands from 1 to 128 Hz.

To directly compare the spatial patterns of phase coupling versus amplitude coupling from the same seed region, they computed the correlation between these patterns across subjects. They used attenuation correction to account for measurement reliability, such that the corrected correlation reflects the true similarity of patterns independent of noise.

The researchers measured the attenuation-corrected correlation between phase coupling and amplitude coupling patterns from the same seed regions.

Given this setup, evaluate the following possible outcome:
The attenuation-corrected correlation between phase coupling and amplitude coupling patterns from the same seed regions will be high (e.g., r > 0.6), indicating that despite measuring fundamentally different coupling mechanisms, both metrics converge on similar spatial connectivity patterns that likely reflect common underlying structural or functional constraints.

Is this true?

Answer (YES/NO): NO